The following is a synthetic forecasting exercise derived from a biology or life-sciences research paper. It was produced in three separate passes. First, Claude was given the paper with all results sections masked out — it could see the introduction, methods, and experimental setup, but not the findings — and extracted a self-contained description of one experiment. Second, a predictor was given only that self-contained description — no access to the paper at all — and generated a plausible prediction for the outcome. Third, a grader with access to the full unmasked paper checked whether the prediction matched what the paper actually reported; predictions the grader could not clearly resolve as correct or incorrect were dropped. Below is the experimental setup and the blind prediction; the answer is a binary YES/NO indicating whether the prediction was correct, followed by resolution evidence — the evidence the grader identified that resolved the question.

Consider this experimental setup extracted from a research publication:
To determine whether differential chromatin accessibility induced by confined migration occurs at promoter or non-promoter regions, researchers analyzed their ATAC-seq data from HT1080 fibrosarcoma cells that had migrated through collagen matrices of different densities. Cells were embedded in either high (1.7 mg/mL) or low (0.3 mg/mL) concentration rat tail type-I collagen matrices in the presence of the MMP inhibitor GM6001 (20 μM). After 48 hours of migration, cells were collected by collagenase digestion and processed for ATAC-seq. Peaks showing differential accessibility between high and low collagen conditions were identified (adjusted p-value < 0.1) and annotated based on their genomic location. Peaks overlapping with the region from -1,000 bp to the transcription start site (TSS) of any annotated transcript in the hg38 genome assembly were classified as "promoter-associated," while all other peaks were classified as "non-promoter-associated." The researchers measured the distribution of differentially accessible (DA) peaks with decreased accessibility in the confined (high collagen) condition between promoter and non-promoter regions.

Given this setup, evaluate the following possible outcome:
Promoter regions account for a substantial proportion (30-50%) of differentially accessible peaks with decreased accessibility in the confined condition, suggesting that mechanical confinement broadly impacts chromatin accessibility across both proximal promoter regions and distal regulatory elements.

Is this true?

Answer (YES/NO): NO